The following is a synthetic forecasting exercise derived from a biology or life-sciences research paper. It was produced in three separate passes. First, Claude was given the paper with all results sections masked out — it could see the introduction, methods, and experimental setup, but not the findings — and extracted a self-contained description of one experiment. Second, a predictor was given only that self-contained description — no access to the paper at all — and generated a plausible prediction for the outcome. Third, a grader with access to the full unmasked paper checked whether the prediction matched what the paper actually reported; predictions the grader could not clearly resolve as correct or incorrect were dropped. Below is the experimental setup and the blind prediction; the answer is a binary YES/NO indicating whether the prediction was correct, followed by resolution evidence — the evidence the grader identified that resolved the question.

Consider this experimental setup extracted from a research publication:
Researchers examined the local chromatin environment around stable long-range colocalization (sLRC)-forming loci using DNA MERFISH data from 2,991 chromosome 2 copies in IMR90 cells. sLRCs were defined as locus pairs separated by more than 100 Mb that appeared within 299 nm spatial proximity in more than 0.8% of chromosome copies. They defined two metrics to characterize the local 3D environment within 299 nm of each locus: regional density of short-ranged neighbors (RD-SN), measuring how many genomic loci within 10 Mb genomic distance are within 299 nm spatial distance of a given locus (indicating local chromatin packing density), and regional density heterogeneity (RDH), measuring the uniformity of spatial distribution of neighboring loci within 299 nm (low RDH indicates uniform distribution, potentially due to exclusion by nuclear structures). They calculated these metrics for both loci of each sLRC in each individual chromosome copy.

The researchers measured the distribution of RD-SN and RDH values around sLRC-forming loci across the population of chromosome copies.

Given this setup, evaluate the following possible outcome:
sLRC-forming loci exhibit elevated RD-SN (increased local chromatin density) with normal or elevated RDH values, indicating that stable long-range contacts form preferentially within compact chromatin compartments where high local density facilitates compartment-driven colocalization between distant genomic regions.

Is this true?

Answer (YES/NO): NO